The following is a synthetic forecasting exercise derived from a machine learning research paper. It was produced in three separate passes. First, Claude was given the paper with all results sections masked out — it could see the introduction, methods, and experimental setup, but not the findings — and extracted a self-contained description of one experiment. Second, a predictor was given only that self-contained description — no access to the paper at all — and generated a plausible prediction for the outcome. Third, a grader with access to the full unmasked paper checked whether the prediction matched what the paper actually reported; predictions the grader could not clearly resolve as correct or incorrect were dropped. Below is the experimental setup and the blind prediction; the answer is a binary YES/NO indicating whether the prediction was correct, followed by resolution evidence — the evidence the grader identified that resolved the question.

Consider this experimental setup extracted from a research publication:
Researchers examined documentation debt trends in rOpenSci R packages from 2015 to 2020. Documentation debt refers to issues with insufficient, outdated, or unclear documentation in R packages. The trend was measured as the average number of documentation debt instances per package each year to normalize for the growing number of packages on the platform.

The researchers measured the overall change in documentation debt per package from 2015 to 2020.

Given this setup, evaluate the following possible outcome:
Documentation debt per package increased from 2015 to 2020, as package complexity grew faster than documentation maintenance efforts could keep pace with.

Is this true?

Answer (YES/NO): YES